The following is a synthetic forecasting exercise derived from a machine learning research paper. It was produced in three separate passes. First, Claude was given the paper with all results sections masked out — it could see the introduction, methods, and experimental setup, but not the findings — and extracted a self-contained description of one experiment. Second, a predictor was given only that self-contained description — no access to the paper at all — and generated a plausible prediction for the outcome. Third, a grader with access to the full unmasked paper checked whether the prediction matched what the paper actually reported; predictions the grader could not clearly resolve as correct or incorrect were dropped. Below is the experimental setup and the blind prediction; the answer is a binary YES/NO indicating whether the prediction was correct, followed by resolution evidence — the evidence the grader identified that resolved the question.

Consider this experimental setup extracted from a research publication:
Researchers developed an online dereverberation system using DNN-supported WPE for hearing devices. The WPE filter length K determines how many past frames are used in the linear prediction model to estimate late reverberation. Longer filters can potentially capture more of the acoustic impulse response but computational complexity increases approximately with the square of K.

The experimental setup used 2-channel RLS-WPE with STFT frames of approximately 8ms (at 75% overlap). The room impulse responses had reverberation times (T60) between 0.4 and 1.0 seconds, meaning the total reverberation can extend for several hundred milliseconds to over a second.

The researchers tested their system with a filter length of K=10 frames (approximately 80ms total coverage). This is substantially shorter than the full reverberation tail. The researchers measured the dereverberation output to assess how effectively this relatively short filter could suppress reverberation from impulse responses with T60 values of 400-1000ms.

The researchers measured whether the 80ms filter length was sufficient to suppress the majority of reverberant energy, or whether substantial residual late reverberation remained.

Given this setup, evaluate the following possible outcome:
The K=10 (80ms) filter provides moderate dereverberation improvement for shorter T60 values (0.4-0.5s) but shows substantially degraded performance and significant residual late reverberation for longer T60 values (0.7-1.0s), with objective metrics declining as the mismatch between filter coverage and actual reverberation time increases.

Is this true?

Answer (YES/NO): NO